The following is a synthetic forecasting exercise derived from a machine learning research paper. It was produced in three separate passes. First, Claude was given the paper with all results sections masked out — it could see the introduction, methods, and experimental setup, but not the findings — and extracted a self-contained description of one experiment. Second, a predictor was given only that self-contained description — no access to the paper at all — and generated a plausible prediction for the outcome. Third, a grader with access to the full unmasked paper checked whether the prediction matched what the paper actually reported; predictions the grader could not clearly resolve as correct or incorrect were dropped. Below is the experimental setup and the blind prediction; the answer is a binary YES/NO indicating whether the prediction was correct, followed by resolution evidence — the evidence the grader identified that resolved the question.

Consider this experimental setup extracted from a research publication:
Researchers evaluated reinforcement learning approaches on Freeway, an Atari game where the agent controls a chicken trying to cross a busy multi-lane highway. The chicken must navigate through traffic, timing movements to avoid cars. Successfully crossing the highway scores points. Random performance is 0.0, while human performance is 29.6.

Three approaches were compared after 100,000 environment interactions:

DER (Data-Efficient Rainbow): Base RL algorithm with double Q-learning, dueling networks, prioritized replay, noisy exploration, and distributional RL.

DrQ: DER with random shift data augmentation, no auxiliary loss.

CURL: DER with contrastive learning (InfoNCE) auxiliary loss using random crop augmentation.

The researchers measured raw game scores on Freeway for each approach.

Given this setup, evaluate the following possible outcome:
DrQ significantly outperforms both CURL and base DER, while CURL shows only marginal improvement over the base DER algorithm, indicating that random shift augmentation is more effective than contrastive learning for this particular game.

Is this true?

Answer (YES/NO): NO